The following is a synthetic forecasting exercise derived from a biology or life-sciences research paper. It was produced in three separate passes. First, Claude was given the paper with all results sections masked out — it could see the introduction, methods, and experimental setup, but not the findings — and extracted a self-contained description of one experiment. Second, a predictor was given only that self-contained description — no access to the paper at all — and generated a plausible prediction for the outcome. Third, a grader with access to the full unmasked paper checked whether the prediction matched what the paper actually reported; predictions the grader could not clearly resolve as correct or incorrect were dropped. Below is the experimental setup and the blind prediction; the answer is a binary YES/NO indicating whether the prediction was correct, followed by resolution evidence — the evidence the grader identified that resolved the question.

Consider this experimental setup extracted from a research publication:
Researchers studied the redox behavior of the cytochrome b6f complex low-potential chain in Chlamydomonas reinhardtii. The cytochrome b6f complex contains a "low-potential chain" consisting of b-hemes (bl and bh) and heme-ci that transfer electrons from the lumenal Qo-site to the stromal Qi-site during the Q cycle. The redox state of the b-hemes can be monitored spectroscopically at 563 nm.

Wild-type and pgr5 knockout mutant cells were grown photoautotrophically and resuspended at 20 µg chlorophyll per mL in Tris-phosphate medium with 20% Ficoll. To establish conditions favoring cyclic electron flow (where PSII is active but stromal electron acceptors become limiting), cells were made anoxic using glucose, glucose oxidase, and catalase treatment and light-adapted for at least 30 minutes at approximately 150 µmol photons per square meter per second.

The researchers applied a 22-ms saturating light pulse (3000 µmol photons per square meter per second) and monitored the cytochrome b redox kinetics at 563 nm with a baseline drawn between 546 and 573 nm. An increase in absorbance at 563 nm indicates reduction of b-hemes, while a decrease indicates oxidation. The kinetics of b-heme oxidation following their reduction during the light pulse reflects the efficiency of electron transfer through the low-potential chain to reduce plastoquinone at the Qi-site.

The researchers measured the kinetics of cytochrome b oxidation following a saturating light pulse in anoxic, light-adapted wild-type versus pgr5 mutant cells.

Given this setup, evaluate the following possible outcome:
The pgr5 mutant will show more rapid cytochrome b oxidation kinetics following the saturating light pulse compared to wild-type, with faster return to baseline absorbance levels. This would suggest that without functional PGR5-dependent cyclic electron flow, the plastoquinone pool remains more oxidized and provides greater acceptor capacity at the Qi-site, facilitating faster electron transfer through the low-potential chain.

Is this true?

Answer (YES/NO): NO